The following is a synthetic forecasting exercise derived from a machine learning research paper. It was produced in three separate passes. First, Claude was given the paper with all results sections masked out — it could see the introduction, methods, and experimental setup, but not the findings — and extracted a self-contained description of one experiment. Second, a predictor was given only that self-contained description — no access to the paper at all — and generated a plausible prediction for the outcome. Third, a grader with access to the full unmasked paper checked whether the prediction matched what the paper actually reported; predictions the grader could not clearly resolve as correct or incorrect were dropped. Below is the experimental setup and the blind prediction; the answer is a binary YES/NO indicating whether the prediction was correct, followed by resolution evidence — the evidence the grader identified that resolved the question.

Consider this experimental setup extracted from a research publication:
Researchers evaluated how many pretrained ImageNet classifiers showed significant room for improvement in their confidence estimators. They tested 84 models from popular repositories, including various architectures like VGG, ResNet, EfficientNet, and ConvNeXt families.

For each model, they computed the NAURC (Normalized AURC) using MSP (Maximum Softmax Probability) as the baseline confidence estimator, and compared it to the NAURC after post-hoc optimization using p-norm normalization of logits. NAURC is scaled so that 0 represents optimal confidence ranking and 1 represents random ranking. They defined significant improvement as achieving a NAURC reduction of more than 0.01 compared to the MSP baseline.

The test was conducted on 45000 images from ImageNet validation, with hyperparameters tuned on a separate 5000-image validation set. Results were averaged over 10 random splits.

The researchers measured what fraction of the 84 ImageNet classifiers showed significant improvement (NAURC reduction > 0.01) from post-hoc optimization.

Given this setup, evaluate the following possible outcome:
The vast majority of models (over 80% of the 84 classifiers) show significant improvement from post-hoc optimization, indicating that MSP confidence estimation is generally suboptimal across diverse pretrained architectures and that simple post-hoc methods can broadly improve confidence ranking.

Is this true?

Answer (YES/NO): NO